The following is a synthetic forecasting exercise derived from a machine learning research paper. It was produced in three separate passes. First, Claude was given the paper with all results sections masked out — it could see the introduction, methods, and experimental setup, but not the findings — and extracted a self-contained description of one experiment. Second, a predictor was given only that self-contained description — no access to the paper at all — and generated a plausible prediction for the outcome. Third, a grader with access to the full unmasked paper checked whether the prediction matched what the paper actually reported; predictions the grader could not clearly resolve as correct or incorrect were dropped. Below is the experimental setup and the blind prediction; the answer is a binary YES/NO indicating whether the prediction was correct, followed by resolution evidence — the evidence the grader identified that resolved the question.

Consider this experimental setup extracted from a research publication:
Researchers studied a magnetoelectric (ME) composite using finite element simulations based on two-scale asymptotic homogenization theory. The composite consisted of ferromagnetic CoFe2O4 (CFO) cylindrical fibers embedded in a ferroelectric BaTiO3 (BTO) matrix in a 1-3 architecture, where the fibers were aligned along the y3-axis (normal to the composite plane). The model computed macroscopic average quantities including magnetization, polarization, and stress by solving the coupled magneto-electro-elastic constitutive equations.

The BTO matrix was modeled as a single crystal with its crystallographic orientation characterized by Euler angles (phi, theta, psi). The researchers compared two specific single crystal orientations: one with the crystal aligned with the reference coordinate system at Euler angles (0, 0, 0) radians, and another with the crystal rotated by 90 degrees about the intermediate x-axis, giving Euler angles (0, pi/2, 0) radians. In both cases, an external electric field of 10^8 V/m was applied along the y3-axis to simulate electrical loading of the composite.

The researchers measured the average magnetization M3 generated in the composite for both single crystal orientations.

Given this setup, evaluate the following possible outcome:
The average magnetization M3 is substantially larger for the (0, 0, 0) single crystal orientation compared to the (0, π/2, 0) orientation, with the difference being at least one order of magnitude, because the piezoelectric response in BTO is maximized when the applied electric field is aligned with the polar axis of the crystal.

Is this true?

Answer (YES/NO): YES